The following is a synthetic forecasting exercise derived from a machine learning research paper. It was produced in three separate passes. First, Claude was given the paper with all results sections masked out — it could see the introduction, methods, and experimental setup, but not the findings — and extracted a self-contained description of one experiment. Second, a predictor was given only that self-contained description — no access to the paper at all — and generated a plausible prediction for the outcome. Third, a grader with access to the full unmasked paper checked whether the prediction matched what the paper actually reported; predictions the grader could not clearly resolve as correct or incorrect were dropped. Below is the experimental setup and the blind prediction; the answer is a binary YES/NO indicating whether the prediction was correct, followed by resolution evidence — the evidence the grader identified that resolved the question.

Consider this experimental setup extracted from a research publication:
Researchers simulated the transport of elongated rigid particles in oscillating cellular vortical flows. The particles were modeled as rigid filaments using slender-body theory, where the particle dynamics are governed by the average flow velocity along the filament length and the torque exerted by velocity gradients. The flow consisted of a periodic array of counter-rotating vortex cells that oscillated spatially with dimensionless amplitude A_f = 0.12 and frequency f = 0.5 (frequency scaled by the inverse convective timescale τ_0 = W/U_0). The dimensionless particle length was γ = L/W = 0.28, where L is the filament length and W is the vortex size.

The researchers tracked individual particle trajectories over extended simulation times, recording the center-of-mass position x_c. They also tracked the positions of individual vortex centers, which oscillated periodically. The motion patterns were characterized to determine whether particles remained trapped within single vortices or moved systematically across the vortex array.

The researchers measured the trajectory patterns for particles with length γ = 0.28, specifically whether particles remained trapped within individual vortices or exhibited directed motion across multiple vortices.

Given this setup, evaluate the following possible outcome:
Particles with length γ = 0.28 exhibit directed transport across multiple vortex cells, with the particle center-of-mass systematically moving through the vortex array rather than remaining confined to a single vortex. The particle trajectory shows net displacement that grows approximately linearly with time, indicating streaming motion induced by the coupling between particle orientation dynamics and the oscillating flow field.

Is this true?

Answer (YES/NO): YES